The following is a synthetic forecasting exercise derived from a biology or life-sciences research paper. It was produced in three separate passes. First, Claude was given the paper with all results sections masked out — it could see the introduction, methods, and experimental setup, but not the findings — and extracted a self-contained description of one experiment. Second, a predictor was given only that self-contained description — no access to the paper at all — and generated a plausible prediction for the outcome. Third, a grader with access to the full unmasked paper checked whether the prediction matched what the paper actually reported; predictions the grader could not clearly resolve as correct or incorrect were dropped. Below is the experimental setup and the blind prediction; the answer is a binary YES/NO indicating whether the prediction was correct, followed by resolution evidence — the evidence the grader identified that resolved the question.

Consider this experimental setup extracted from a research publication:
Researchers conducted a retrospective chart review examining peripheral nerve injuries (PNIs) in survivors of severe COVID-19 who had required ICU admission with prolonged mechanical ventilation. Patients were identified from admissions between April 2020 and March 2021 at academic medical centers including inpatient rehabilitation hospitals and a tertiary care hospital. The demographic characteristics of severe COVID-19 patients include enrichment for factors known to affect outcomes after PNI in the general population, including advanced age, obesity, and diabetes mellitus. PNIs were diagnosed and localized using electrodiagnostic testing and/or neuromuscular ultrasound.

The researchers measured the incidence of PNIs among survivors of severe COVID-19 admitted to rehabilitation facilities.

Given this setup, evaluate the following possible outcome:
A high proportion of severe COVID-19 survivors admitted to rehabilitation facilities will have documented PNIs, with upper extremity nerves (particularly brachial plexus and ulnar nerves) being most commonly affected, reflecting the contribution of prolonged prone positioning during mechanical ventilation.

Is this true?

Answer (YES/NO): NO